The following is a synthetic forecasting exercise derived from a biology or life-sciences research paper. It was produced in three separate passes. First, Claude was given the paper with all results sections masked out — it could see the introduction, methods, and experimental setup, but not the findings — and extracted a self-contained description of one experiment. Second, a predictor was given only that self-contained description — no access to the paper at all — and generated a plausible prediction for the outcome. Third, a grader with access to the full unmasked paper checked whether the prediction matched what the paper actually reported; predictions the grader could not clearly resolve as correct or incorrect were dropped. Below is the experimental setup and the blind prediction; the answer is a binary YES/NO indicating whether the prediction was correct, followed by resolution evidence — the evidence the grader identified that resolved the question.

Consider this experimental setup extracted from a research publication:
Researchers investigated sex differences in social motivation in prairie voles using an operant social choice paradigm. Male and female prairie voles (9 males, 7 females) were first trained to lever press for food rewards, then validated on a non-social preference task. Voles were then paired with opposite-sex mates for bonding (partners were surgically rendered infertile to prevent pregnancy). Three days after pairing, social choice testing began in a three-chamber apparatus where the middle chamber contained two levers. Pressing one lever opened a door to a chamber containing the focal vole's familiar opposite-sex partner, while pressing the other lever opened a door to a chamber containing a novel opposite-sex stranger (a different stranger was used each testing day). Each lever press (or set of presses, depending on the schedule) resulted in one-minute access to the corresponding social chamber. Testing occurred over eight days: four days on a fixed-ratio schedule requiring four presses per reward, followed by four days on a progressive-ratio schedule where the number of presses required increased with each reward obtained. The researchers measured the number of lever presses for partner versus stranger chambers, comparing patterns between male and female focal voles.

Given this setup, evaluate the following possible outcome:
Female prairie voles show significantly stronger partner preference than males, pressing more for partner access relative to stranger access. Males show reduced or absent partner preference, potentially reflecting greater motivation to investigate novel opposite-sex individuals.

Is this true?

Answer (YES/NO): YES